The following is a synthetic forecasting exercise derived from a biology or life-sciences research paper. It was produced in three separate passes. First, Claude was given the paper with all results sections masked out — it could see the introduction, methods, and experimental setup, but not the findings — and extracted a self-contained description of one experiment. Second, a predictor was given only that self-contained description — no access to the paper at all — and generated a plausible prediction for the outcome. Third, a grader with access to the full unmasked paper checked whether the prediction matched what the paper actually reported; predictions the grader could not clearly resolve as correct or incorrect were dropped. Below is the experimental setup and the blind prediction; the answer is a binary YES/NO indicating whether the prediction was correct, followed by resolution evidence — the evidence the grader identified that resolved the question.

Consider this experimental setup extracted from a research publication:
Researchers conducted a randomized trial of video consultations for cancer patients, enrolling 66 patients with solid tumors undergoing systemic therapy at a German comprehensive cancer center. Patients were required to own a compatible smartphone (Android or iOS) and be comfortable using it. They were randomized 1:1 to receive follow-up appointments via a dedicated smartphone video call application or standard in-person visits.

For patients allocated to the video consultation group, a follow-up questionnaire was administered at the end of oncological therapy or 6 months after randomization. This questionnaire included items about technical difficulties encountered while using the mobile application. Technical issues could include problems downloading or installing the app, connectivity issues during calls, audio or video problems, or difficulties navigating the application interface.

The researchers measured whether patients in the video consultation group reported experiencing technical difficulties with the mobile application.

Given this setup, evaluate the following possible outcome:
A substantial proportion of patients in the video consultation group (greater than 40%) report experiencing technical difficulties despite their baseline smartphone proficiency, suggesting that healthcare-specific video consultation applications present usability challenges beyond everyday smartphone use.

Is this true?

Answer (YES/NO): NO